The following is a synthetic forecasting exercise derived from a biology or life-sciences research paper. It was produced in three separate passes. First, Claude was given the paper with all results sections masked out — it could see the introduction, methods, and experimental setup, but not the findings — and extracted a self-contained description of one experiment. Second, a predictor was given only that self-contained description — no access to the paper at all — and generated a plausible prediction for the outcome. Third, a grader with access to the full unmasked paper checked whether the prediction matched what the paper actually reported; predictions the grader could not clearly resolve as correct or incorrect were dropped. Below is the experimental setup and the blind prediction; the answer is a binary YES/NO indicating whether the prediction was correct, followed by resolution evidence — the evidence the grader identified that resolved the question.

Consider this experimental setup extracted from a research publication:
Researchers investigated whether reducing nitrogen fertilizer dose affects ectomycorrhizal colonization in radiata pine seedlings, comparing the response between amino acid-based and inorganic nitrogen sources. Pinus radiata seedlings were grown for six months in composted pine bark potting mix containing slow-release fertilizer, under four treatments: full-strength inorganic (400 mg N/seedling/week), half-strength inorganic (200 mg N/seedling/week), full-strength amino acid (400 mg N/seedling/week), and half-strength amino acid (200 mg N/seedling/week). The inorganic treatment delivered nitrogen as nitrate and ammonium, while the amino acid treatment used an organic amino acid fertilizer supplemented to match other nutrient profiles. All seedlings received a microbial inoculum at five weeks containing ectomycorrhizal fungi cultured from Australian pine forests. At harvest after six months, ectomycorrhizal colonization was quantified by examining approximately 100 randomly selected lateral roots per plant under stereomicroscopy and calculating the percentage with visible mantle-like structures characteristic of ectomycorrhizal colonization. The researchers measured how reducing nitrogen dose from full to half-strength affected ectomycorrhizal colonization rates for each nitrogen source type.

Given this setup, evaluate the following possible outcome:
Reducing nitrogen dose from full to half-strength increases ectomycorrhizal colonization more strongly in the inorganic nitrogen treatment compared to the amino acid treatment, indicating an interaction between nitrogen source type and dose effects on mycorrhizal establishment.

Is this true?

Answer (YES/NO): NO